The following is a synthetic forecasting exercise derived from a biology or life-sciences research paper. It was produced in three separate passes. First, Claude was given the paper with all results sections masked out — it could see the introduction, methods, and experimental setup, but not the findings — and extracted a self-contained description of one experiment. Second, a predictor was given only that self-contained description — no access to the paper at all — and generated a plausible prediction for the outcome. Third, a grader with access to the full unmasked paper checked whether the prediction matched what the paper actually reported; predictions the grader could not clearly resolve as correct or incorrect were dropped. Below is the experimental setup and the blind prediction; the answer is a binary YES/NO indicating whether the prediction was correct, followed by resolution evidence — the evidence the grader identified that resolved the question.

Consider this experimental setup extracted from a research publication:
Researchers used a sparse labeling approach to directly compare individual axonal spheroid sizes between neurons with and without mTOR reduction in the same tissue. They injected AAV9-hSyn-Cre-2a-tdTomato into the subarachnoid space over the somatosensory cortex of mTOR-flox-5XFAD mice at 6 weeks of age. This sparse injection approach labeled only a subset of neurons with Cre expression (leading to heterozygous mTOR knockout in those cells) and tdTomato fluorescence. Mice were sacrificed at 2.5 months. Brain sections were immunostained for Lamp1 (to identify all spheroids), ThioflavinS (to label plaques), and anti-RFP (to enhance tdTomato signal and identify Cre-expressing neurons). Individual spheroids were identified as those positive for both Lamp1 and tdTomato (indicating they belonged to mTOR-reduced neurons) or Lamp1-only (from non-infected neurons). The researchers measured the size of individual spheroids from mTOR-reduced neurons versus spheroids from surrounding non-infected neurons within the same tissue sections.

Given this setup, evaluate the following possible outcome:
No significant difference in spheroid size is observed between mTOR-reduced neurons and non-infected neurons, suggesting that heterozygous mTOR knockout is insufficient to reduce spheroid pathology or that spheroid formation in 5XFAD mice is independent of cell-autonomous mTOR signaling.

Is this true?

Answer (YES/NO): NO